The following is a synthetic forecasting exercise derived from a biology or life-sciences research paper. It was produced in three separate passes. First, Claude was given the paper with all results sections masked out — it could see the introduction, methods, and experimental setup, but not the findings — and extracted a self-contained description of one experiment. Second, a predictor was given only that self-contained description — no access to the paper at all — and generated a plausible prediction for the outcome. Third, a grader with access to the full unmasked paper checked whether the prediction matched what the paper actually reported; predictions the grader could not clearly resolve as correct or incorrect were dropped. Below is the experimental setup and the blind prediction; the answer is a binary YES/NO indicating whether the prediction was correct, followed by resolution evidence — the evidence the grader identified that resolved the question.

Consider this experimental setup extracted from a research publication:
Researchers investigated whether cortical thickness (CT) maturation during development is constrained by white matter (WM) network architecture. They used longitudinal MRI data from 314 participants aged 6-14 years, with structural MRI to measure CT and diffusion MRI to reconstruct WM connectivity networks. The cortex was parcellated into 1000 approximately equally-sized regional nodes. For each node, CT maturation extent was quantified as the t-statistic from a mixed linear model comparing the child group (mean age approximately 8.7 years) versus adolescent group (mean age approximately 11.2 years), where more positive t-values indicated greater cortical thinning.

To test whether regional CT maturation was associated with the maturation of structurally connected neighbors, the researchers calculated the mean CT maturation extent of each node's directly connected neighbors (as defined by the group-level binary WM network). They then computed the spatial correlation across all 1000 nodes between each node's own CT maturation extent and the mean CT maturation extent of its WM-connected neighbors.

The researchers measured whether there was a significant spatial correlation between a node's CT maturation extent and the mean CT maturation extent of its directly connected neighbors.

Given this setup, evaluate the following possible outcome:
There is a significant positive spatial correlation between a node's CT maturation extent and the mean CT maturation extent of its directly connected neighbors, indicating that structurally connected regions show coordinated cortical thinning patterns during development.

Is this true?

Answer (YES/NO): YES